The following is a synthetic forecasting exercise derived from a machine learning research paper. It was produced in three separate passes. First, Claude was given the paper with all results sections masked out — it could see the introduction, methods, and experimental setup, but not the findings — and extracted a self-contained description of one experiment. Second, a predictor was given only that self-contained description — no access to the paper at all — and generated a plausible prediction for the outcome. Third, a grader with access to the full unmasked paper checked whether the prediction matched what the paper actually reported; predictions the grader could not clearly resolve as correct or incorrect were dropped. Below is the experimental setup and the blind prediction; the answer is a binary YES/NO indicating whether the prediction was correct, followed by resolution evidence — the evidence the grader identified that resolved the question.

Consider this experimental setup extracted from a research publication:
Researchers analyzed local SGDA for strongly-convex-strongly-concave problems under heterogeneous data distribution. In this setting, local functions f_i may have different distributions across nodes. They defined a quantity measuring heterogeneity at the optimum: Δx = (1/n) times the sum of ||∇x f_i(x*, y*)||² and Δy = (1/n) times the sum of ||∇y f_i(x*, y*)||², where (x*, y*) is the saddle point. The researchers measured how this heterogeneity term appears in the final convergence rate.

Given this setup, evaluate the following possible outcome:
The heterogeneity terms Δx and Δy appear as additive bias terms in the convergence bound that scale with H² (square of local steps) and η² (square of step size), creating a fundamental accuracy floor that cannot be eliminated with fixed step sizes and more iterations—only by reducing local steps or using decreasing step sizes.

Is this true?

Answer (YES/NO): NO